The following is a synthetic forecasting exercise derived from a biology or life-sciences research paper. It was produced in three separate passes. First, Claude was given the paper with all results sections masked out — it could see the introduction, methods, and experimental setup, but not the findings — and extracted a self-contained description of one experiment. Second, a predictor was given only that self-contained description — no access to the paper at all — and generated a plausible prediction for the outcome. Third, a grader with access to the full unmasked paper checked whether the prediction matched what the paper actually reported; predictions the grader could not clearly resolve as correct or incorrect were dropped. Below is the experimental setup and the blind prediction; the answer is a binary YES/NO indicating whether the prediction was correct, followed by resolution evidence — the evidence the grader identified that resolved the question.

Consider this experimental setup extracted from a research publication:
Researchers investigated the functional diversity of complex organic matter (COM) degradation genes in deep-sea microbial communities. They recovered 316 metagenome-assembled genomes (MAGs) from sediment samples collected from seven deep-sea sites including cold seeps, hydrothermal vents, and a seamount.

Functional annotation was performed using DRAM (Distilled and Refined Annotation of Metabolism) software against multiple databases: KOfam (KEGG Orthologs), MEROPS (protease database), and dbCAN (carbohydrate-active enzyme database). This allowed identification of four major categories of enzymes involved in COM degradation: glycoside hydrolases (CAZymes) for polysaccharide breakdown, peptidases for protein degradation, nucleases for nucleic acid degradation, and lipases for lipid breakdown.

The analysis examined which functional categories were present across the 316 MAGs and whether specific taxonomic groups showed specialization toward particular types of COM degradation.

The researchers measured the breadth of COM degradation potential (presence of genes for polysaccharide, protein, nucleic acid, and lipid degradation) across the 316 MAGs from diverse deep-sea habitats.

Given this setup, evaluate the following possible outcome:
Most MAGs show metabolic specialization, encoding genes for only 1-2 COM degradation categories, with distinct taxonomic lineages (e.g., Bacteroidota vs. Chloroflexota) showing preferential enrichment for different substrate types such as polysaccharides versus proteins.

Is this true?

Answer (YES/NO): NO